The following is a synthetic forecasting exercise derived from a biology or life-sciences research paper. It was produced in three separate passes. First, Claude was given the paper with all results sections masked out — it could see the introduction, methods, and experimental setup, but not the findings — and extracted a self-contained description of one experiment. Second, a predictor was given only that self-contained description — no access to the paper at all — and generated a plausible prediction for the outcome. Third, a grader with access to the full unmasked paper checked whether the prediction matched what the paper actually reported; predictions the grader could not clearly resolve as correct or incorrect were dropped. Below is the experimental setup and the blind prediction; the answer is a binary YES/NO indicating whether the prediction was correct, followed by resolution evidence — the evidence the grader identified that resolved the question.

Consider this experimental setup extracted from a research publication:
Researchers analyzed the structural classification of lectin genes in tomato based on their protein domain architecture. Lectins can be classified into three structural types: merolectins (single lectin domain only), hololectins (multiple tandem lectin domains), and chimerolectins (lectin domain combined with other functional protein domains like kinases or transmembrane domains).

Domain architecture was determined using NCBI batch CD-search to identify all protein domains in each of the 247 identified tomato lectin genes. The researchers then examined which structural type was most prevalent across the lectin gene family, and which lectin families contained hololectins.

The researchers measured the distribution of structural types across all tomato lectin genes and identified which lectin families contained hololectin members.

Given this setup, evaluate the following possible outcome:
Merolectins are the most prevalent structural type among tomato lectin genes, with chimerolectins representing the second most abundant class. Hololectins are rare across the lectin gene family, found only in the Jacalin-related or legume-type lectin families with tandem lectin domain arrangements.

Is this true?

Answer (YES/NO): NO